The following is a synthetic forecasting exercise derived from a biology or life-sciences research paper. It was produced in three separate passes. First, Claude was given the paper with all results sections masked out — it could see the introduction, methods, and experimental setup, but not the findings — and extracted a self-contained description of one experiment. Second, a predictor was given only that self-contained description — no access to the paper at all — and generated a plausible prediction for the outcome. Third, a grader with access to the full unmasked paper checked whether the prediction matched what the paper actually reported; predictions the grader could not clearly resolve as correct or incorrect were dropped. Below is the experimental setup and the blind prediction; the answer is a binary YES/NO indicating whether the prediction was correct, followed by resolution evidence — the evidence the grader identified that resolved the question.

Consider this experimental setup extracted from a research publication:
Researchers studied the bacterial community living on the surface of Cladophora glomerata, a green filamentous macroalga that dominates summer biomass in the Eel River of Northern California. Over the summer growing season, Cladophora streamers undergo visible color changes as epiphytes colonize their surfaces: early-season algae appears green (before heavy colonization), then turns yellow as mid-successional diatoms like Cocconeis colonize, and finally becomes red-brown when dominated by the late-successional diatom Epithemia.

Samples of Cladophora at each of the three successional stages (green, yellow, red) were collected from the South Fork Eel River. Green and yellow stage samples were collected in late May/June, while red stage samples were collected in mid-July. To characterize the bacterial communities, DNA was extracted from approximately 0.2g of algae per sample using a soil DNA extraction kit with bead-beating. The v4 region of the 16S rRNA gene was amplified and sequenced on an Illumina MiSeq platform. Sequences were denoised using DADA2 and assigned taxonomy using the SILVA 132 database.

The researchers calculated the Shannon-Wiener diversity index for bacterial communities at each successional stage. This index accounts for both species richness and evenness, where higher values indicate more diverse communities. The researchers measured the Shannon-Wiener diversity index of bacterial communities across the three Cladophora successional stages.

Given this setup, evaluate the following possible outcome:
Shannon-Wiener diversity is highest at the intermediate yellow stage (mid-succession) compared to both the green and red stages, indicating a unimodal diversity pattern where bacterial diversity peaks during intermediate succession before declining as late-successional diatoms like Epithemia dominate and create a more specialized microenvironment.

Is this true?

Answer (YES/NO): NO